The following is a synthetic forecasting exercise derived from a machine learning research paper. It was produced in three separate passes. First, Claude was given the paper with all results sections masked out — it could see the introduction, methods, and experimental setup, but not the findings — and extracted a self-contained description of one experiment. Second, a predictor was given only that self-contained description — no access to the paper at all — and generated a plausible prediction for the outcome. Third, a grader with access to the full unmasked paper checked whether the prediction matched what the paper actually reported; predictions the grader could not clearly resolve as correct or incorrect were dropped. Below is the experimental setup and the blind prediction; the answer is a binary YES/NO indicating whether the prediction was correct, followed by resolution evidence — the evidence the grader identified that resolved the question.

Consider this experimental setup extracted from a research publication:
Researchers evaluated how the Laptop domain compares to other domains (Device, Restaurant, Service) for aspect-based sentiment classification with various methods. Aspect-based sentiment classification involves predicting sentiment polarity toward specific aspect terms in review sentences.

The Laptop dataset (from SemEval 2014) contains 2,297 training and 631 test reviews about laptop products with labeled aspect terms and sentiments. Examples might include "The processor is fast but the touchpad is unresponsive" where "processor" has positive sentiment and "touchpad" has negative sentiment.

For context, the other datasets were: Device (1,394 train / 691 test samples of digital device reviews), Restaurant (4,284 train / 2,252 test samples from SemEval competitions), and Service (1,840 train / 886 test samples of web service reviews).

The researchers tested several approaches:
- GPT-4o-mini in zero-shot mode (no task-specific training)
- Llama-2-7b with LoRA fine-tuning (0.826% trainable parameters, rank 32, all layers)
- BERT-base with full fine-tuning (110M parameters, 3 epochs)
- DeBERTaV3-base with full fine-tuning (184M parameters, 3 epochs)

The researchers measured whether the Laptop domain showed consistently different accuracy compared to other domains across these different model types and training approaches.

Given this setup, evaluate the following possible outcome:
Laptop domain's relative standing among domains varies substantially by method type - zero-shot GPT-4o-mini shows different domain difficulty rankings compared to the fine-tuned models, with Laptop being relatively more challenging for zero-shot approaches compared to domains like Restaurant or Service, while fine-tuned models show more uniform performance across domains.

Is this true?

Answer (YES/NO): NO